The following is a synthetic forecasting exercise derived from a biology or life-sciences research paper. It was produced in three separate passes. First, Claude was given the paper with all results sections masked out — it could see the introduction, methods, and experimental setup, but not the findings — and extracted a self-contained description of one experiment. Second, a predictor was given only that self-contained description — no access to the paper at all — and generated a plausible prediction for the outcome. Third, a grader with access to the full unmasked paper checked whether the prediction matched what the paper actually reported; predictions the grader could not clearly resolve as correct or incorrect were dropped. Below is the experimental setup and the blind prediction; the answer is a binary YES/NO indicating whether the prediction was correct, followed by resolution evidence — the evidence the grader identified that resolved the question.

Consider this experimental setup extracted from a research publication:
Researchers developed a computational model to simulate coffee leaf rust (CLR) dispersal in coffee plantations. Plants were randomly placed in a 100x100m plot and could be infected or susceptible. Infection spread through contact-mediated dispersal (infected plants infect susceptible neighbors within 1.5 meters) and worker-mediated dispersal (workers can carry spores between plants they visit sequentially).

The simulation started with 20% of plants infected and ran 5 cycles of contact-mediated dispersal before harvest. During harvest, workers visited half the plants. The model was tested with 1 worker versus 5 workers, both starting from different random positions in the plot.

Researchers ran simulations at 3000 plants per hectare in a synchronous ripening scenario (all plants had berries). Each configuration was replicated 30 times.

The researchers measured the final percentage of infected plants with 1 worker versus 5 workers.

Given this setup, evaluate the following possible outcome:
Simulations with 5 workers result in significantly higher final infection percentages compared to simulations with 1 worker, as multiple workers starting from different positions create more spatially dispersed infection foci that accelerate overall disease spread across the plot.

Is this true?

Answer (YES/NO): NO